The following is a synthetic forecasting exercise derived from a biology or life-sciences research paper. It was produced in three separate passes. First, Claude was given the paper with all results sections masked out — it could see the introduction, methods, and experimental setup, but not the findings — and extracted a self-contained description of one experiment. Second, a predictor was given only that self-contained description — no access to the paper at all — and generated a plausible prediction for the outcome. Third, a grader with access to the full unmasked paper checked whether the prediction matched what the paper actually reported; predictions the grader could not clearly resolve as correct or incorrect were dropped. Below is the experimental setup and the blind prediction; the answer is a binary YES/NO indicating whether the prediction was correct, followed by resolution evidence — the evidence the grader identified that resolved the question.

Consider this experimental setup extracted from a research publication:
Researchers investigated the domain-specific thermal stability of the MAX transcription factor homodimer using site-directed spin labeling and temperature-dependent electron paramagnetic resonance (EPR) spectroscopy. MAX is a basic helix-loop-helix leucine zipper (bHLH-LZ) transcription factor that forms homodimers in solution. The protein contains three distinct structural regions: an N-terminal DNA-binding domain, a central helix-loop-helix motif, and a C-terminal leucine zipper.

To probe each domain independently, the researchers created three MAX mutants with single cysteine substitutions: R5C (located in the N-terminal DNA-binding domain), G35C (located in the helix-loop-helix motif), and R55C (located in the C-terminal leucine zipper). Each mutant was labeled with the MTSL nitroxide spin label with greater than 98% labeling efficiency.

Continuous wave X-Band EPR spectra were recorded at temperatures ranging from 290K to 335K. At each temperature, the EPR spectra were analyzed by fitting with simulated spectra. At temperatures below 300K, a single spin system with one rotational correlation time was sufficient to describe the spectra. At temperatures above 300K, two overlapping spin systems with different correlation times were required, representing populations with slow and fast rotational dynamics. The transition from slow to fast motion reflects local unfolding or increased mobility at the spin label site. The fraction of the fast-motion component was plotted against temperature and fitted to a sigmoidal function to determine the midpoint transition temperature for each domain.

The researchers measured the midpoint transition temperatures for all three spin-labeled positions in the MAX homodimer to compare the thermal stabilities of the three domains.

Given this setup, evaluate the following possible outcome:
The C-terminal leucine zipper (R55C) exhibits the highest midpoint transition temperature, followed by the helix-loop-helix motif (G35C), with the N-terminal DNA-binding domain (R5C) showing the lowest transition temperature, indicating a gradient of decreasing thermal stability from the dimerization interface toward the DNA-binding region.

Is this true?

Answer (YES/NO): YES